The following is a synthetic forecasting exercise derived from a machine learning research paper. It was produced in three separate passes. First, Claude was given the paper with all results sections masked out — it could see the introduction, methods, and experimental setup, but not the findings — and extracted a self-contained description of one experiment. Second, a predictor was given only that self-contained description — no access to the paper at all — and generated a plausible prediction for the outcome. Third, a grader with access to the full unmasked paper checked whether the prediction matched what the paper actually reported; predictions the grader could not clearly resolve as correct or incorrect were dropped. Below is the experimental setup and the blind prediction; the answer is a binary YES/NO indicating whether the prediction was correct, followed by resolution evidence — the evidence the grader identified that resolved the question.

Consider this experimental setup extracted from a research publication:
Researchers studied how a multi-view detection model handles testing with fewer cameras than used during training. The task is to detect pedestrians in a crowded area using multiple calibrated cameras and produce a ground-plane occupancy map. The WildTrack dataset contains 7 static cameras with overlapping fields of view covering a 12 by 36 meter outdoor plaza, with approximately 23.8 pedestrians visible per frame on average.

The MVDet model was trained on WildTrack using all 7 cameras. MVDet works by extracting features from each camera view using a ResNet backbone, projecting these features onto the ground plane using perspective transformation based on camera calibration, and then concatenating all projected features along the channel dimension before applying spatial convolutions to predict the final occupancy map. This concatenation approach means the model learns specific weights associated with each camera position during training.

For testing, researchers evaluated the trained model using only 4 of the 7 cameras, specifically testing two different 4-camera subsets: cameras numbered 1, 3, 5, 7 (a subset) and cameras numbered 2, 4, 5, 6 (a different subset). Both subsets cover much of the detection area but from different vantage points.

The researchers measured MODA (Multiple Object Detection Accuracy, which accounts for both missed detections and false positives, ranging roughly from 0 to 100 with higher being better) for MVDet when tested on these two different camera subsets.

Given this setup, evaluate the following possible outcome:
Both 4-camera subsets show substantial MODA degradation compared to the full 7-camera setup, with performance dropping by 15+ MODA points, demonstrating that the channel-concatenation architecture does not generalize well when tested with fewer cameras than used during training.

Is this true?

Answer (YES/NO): YES